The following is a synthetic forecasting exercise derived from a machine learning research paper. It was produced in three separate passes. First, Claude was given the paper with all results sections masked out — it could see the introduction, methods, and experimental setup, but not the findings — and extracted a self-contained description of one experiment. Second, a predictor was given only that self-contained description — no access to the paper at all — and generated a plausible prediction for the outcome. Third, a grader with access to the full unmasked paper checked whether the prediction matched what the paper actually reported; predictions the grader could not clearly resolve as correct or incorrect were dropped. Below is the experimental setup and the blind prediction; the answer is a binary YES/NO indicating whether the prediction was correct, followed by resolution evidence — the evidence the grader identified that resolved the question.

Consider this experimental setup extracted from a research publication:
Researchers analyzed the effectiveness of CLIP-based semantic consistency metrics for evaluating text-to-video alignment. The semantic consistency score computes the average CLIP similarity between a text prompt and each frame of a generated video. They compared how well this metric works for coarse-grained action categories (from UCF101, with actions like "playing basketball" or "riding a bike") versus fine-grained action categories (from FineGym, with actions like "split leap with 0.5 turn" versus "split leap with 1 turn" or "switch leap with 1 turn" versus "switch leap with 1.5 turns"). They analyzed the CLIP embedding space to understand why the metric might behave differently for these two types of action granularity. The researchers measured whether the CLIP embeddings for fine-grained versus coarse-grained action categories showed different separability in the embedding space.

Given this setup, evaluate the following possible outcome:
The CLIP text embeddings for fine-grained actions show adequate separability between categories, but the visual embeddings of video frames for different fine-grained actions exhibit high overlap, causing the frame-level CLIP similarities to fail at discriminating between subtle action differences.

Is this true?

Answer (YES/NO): NO